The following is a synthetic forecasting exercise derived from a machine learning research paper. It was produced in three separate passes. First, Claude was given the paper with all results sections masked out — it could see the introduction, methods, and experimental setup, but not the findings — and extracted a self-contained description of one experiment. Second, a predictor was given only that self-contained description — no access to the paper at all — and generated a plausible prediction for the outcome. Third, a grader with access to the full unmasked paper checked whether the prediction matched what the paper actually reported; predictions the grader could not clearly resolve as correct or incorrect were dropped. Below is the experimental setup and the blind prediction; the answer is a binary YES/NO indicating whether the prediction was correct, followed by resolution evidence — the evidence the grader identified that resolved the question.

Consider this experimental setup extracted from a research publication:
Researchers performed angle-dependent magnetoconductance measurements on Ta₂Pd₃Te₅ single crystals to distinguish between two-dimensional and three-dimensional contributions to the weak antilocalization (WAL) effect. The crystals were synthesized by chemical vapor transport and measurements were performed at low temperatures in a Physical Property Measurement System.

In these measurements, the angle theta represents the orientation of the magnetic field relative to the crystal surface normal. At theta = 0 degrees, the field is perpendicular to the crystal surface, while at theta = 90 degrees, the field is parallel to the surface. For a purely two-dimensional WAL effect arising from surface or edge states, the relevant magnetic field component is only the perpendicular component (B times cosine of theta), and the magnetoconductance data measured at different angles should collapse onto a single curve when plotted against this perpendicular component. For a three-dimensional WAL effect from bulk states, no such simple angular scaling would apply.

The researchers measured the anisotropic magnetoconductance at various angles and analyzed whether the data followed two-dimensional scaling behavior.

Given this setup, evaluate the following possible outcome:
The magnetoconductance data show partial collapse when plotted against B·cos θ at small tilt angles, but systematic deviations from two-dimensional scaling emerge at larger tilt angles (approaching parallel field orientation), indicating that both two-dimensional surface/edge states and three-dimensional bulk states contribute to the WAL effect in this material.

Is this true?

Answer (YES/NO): NO